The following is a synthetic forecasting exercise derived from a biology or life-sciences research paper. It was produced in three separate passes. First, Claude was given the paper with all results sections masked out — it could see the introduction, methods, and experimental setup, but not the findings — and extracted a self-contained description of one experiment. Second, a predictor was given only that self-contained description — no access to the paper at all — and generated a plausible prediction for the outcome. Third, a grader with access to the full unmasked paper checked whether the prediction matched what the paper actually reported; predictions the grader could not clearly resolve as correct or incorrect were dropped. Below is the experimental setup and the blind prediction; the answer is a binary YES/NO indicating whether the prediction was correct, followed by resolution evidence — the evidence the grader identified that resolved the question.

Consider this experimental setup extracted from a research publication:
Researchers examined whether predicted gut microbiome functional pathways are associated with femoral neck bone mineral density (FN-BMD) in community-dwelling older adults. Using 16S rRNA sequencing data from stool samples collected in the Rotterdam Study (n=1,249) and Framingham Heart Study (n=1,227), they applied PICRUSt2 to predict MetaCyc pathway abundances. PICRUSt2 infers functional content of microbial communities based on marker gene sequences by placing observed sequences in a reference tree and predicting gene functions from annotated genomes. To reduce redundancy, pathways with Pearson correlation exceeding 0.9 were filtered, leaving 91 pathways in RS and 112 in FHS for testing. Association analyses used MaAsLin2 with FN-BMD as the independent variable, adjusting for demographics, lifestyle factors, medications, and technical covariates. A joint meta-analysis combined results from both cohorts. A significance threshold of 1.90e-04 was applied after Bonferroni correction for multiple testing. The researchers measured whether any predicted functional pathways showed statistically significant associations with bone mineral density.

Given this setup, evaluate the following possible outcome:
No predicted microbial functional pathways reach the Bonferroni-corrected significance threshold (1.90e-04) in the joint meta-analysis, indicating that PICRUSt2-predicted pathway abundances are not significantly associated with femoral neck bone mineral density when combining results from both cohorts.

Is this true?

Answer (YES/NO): YES